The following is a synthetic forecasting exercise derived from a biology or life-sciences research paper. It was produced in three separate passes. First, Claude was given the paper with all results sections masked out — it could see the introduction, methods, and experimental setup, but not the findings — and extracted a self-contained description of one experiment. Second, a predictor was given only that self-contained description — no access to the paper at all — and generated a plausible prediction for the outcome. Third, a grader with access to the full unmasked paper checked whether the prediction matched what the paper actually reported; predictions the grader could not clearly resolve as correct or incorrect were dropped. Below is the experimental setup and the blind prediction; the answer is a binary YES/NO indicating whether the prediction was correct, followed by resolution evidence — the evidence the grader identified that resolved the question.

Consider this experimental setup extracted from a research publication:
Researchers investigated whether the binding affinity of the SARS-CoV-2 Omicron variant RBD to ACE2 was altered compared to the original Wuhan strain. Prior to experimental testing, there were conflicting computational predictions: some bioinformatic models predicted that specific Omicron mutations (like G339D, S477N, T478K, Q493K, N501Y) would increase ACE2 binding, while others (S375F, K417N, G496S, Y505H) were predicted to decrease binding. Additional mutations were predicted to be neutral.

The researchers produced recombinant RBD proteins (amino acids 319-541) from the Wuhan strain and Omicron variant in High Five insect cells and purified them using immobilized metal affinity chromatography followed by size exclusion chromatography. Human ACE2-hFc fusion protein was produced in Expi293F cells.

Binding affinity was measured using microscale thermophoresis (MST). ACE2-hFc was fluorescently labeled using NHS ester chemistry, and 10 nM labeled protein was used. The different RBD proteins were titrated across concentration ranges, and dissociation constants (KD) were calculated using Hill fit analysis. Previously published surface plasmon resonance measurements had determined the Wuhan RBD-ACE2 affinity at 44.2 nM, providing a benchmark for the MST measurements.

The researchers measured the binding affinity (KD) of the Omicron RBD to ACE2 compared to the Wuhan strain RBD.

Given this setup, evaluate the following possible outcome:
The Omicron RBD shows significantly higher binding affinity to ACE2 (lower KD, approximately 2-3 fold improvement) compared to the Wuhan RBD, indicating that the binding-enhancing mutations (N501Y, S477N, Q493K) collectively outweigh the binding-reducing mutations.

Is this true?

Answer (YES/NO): NO